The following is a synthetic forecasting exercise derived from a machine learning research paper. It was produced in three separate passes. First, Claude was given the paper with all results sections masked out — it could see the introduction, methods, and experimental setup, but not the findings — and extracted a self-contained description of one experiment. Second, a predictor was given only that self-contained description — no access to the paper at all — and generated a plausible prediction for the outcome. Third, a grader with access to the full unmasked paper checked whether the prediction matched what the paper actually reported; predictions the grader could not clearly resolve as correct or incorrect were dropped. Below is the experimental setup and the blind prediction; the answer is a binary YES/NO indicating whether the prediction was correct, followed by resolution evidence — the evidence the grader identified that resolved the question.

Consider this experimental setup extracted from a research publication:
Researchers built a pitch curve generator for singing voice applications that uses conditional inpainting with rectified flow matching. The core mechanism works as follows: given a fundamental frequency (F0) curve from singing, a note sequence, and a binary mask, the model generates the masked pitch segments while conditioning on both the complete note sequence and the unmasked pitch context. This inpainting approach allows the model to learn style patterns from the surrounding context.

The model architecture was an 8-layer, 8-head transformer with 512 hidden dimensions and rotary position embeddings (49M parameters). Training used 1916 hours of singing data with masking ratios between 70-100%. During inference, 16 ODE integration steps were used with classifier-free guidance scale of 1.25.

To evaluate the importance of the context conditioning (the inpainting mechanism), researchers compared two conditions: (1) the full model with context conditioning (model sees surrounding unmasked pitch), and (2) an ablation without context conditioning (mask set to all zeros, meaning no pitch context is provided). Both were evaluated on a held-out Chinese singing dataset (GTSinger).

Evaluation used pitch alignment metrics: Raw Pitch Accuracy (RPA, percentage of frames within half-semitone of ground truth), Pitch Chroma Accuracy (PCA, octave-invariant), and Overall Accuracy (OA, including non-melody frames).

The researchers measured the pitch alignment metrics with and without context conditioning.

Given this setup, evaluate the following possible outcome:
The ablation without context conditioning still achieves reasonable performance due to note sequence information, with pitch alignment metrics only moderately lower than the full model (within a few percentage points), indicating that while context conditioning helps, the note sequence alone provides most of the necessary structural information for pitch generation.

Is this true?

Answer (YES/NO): YES